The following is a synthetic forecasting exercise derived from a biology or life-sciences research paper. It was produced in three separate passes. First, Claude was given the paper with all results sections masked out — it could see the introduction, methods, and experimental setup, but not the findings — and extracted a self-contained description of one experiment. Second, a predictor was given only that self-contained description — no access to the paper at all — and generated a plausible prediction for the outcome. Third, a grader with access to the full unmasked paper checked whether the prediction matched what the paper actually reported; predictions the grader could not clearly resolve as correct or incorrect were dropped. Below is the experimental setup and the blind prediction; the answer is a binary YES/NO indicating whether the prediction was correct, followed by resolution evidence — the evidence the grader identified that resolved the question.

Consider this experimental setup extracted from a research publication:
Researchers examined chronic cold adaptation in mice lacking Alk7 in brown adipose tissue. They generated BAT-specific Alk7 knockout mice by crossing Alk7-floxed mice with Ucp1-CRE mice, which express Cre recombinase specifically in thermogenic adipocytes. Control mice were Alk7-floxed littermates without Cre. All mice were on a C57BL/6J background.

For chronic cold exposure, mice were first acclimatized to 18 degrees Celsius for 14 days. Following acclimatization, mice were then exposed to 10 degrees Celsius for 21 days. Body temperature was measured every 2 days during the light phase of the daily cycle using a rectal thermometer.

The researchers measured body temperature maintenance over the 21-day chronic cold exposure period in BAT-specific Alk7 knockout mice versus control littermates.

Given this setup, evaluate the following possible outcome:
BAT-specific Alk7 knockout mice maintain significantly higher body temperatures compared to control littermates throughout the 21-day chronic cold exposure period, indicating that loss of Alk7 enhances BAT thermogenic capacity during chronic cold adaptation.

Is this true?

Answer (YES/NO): NO